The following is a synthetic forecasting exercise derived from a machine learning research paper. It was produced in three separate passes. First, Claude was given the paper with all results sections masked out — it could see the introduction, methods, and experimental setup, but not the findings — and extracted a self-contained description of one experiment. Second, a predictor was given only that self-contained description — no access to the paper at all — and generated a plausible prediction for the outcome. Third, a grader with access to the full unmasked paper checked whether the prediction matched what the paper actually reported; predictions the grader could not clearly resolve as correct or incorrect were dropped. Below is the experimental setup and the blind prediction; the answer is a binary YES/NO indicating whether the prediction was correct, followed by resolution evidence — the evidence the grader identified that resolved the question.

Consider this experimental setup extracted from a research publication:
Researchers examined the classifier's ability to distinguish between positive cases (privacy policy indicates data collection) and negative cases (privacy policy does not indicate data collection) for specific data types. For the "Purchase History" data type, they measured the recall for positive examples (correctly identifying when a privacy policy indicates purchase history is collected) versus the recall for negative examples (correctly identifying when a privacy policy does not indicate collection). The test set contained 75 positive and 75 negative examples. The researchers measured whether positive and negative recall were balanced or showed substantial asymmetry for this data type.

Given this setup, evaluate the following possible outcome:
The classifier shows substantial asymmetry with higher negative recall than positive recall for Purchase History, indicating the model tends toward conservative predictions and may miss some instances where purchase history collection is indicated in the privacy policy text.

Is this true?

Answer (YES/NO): NO